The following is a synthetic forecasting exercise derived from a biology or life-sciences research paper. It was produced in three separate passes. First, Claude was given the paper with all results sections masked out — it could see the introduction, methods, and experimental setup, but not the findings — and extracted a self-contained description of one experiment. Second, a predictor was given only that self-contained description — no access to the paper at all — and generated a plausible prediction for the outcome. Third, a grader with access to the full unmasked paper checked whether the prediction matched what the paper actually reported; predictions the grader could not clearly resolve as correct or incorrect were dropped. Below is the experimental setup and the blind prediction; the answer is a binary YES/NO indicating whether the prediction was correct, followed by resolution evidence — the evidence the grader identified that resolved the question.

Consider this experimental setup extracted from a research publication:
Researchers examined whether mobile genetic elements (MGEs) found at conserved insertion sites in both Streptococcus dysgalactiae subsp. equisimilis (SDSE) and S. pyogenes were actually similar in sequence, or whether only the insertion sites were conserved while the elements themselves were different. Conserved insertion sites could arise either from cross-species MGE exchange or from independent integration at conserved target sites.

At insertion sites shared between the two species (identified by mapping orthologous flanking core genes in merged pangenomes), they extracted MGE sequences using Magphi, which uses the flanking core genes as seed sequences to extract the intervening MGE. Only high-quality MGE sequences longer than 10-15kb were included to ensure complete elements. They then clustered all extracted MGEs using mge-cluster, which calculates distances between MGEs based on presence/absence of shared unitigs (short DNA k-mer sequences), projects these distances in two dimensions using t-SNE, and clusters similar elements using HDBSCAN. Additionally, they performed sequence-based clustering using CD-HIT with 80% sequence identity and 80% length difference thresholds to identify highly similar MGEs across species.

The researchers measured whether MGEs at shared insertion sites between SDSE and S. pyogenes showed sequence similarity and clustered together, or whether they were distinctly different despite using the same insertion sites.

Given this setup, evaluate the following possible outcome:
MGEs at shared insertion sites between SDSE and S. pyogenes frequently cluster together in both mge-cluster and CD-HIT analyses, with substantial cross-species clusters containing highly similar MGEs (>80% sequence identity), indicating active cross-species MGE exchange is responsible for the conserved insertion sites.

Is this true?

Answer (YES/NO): YES